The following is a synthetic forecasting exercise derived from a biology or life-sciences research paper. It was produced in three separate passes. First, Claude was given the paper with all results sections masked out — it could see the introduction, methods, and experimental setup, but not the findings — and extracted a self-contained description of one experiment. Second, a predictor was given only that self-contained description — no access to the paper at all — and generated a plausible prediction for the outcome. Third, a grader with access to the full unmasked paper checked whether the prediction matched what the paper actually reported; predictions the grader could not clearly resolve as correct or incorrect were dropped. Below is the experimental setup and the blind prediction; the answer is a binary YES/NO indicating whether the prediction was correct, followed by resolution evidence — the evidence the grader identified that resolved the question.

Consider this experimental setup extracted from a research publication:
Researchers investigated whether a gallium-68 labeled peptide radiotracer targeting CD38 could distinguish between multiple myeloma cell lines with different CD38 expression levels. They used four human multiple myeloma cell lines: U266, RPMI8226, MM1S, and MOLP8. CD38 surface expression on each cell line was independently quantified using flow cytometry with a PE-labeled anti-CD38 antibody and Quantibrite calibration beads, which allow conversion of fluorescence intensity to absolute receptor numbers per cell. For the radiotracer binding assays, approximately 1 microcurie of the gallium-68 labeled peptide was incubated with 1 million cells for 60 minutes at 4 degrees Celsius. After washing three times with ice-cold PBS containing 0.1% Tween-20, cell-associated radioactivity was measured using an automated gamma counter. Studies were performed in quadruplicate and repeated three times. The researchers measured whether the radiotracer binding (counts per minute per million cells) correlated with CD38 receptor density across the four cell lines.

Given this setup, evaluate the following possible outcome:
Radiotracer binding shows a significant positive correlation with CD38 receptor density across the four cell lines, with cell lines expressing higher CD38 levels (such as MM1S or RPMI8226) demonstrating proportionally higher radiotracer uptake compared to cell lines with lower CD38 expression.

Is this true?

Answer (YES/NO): YES